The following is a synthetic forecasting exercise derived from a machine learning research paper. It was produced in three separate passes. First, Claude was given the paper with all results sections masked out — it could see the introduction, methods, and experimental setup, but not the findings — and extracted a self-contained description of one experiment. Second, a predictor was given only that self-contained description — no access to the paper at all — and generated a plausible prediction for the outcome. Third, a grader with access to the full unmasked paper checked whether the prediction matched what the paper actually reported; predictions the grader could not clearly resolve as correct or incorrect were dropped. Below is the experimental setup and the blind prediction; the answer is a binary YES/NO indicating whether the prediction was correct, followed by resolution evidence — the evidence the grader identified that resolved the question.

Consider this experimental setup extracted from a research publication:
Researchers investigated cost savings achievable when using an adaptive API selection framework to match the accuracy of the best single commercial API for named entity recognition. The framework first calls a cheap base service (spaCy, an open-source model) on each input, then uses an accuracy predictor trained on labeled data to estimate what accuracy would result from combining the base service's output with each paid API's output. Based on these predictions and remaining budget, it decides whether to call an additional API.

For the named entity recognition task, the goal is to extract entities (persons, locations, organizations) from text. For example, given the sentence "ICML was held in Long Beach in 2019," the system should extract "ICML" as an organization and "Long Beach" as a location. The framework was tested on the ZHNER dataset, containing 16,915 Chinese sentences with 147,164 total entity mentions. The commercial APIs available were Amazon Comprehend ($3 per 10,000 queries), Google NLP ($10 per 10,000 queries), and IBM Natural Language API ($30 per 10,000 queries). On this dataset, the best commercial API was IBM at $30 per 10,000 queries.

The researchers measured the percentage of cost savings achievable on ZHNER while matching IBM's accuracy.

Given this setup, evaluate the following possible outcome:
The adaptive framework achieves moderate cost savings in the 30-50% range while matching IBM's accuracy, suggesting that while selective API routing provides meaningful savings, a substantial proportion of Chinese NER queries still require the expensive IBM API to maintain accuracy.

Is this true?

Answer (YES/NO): NO